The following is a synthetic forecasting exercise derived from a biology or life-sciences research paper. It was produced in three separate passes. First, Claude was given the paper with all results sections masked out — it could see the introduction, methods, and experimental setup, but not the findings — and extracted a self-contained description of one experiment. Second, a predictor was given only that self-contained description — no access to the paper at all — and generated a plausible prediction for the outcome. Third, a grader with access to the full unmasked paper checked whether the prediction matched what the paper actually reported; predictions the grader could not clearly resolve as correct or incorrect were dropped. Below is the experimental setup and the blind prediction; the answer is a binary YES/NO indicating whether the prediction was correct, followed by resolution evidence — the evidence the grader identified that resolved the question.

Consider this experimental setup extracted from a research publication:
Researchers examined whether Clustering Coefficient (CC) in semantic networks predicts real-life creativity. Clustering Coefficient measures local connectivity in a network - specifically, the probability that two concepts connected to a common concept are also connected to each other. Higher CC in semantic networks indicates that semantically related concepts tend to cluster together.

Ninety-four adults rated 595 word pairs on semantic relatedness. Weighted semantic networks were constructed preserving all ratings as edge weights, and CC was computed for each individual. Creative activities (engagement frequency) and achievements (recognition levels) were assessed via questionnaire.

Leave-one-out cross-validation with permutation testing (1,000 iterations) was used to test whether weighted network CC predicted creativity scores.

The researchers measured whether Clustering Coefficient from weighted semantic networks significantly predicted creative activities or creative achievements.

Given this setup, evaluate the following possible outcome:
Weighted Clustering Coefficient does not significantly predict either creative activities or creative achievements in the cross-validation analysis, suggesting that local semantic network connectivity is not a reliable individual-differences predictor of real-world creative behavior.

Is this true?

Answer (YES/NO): YES